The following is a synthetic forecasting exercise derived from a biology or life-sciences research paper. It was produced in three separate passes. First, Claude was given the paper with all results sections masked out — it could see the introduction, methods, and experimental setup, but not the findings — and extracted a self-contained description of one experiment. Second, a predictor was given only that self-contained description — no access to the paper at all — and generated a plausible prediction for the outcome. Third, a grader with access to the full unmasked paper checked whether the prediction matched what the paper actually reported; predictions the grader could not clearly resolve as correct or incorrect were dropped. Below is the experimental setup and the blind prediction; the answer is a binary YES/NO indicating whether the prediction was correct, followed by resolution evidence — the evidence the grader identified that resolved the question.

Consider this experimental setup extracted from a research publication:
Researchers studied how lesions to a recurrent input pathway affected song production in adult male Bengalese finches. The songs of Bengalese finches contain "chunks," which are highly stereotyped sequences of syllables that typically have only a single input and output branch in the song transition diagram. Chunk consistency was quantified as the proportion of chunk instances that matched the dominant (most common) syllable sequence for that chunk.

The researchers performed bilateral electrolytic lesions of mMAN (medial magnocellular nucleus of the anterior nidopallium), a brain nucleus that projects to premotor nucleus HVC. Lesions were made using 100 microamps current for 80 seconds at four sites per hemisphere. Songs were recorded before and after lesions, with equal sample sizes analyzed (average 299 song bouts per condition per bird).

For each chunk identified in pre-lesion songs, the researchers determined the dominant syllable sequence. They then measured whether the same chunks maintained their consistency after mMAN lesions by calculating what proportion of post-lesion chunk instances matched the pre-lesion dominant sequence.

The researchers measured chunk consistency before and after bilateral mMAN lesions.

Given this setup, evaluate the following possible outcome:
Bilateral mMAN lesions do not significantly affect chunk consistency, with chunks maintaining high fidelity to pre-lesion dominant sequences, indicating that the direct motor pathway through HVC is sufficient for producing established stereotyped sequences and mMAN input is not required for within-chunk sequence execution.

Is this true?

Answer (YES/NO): NO